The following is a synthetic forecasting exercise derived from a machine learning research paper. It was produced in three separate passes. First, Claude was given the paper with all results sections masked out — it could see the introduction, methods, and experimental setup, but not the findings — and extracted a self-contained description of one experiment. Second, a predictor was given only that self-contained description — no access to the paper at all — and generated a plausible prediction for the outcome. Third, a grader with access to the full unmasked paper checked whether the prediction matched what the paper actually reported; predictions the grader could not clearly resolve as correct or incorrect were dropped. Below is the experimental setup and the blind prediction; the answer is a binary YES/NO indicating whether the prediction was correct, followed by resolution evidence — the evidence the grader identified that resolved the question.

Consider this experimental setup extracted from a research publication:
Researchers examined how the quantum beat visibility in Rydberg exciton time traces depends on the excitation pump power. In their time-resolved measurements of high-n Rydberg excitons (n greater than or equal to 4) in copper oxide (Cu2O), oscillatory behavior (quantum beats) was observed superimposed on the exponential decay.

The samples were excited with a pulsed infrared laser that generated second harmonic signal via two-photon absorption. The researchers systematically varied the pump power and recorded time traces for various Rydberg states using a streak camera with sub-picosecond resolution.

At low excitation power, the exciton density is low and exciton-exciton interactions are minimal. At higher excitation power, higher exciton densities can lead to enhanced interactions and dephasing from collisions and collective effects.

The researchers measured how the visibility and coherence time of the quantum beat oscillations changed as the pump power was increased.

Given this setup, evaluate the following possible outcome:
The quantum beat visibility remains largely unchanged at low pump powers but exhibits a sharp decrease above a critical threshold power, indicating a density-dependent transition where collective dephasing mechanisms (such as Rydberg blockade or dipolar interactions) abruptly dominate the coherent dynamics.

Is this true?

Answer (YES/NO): NO